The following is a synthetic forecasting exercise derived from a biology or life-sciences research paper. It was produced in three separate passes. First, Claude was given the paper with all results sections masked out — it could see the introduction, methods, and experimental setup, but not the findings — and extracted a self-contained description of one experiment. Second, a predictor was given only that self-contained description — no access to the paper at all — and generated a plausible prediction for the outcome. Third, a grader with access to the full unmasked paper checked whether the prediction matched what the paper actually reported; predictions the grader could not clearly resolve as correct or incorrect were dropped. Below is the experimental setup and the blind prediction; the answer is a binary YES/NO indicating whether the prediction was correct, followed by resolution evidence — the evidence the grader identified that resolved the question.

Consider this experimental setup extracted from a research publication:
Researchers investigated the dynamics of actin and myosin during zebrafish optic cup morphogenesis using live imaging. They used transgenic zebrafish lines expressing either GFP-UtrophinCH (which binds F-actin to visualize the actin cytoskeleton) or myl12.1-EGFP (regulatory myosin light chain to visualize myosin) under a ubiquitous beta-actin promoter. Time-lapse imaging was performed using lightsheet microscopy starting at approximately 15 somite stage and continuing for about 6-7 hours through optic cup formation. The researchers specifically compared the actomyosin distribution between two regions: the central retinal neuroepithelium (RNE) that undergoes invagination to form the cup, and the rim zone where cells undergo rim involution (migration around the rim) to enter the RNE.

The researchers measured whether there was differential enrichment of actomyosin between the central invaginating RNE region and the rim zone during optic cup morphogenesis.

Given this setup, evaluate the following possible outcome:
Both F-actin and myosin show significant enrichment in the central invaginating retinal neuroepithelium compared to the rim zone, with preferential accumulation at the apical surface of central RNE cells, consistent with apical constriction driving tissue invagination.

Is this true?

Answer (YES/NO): NO